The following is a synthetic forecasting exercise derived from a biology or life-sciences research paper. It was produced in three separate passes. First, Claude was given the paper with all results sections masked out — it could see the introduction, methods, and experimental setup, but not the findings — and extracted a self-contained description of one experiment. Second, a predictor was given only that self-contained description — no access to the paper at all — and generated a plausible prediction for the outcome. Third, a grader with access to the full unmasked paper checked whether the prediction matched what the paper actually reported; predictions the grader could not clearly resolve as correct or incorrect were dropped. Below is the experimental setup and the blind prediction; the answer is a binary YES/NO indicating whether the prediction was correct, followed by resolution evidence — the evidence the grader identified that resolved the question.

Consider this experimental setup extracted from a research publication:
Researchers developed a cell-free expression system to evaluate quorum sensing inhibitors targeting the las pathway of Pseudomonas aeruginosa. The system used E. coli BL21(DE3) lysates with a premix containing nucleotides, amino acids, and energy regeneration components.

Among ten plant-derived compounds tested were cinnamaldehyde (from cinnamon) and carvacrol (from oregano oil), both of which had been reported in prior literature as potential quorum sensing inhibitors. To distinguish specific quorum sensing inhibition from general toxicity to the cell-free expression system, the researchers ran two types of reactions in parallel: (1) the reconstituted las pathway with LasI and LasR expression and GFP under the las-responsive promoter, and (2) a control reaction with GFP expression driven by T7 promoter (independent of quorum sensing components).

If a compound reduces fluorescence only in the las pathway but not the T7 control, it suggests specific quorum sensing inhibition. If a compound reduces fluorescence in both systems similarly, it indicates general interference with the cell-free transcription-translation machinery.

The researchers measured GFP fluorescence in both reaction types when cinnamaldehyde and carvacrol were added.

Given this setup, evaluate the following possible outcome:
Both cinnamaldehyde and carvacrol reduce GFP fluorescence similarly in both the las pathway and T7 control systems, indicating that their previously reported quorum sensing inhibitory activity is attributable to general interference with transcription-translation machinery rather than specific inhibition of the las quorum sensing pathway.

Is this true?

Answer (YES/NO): NO